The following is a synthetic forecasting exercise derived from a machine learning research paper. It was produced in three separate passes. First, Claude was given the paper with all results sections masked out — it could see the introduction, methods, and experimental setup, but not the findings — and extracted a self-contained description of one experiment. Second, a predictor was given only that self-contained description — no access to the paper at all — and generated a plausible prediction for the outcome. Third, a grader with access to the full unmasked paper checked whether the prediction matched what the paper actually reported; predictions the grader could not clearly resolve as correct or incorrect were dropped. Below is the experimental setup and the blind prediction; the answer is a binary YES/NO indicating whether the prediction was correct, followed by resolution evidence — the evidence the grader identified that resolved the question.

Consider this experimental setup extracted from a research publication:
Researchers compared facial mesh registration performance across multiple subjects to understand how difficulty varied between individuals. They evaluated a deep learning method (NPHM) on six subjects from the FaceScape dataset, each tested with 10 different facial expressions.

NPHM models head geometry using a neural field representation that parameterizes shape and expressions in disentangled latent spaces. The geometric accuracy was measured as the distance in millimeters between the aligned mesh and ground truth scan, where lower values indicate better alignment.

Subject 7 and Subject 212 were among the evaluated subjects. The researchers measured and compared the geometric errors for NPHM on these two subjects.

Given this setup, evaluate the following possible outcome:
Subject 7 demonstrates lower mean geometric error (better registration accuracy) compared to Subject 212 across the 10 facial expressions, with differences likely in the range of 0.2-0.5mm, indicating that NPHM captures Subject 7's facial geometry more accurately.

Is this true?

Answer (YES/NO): NO